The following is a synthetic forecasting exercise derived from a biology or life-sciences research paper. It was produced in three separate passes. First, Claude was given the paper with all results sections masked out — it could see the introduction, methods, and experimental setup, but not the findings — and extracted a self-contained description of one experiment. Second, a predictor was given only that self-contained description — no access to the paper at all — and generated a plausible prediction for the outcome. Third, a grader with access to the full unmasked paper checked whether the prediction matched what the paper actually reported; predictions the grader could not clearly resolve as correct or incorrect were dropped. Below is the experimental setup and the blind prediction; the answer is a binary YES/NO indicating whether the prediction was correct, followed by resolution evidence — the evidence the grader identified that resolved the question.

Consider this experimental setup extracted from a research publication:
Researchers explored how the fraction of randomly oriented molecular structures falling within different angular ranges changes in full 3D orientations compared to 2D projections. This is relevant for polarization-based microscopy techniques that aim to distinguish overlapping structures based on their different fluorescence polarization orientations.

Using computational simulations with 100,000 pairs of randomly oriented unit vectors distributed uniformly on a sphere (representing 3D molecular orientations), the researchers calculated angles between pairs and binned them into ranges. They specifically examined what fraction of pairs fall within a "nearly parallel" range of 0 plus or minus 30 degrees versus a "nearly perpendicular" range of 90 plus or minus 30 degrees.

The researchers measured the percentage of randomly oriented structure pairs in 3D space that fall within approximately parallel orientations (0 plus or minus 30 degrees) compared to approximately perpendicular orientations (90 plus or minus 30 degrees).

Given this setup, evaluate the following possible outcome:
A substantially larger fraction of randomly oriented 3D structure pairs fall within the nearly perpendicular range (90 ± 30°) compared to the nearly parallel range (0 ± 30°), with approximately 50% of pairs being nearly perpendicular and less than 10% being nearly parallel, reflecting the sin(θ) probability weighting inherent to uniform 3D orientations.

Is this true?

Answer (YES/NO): NO